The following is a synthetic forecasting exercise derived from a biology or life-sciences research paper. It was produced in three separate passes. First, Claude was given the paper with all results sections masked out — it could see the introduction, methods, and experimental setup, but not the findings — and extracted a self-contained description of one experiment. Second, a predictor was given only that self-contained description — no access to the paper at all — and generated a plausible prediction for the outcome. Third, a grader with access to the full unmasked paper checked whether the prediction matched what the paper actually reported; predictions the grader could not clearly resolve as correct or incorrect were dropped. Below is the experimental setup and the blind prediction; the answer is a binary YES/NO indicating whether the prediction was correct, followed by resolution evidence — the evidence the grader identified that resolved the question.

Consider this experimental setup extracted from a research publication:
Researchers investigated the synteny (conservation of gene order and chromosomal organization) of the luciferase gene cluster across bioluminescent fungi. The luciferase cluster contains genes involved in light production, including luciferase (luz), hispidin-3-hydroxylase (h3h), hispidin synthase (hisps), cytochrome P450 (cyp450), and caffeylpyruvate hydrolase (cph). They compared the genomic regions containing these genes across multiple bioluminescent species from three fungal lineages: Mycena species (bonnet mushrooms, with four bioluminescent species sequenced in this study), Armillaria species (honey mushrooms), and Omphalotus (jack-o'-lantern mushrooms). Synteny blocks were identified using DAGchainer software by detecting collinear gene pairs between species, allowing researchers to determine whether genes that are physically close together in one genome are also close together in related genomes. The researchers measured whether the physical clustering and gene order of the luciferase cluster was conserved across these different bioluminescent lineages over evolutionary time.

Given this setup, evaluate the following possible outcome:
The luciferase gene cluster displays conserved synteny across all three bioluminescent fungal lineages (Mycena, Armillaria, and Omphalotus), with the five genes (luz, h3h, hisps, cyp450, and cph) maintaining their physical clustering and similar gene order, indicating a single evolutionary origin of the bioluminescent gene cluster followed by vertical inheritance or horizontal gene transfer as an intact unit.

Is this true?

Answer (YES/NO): NO